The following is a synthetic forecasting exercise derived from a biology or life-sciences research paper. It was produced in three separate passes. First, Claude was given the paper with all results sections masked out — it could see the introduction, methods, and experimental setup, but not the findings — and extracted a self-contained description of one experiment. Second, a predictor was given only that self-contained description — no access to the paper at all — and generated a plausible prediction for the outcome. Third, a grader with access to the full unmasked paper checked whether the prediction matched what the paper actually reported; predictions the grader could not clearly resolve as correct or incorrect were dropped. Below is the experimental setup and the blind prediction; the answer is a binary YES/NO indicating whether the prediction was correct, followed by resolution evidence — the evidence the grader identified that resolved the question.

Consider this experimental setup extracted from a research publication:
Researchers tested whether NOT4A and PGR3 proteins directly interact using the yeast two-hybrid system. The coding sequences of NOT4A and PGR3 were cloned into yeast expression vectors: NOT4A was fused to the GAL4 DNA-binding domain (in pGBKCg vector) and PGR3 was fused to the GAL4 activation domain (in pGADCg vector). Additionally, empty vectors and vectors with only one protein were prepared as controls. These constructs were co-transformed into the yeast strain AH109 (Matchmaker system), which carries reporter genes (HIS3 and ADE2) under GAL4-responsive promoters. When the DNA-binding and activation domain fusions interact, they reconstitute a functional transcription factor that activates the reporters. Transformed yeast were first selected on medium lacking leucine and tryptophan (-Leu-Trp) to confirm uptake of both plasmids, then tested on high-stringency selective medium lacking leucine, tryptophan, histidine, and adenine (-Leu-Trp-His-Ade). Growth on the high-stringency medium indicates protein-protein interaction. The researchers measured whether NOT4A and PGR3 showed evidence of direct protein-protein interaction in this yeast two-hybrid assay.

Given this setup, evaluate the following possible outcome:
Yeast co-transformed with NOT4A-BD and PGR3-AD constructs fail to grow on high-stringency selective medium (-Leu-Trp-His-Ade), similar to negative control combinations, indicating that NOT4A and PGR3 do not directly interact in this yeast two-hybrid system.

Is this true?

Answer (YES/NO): YES